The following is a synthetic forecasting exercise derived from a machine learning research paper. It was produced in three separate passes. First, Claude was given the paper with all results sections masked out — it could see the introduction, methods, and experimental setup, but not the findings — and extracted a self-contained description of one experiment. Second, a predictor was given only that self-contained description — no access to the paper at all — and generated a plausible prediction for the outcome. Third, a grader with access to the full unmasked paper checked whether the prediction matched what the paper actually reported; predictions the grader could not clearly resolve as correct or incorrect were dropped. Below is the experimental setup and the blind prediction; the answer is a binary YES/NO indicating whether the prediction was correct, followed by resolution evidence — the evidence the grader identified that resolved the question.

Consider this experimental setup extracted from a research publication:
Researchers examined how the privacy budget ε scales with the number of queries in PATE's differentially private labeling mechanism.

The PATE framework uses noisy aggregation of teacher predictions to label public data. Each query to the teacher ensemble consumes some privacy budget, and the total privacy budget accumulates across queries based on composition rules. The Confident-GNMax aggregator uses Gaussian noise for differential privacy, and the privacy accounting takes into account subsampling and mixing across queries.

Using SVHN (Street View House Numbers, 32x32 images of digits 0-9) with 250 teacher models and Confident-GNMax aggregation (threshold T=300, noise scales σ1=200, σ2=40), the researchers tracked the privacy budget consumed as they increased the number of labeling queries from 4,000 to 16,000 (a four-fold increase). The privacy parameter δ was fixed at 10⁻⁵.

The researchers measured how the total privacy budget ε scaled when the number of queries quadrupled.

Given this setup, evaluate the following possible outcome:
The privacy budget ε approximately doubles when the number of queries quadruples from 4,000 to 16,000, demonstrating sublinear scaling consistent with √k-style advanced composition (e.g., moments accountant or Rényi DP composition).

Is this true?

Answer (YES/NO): YES